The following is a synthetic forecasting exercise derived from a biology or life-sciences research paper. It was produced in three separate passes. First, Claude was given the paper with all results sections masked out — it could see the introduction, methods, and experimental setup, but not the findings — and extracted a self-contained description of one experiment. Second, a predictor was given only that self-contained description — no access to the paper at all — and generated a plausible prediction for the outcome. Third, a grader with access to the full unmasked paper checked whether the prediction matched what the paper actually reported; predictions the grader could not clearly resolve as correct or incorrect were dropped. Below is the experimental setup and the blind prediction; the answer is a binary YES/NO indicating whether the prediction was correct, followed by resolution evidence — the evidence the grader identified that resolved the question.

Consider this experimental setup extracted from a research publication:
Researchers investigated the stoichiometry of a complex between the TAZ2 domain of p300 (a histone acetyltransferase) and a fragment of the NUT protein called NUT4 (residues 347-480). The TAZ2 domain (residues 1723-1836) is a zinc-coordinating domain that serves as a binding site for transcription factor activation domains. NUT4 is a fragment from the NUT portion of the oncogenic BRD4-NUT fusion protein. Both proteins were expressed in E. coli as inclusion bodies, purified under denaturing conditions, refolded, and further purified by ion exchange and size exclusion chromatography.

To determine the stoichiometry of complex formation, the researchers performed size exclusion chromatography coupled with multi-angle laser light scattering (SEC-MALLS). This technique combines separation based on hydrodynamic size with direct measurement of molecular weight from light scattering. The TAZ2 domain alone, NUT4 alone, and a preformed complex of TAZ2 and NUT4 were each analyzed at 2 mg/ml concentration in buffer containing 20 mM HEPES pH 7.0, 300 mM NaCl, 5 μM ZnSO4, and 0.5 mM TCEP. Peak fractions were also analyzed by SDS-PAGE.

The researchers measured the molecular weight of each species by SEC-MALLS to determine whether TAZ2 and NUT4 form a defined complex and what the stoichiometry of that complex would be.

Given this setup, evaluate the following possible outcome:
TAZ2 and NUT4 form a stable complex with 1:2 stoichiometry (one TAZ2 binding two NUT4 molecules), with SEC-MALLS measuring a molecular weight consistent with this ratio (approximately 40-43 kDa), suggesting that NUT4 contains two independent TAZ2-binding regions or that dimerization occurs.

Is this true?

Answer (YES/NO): NO